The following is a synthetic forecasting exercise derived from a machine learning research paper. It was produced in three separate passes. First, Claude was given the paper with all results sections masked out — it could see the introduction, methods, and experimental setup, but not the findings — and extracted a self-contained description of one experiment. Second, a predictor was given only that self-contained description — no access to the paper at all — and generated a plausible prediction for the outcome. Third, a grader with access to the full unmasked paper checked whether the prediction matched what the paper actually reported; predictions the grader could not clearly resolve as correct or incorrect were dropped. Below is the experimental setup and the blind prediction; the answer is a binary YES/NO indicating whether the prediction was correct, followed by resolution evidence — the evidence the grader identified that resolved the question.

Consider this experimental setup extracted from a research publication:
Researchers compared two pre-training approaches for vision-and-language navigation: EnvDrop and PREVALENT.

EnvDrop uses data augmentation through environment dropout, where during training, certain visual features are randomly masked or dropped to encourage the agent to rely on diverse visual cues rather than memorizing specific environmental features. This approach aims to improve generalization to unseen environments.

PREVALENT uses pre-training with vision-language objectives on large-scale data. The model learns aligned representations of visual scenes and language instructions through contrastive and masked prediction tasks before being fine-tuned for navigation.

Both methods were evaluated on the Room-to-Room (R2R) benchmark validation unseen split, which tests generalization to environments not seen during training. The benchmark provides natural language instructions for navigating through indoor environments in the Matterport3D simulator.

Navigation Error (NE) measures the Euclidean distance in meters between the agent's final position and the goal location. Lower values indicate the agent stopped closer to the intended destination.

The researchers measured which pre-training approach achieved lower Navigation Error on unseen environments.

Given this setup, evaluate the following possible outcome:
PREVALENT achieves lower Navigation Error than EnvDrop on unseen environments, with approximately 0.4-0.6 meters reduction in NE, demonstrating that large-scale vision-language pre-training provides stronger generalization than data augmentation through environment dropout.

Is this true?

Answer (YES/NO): YES